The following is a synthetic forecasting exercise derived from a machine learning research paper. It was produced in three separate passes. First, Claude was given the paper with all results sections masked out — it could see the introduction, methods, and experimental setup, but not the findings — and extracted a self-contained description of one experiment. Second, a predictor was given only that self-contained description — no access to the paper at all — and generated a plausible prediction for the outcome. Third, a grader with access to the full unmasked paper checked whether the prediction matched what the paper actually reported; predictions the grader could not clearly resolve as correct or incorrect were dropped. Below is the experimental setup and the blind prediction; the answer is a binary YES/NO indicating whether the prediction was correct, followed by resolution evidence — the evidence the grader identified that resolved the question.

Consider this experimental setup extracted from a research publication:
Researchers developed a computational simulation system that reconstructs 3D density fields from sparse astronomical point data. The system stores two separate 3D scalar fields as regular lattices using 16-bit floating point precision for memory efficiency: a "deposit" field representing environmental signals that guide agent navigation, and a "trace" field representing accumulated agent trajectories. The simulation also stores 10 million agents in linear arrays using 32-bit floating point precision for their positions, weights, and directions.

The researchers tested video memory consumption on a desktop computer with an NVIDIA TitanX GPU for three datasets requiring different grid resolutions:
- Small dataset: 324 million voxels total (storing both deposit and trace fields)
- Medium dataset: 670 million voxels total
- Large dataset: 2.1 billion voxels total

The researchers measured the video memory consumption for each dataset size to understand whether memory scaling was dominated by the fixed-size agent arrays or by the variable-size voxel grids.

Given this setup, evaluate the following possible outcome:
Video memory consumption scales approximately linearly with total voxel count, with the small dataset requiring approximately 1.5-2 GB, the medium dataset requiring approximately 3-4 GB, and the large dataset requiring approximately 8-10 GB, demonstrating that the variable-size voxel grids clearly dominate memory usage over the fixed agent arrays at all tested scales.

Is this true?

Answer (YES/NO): NO